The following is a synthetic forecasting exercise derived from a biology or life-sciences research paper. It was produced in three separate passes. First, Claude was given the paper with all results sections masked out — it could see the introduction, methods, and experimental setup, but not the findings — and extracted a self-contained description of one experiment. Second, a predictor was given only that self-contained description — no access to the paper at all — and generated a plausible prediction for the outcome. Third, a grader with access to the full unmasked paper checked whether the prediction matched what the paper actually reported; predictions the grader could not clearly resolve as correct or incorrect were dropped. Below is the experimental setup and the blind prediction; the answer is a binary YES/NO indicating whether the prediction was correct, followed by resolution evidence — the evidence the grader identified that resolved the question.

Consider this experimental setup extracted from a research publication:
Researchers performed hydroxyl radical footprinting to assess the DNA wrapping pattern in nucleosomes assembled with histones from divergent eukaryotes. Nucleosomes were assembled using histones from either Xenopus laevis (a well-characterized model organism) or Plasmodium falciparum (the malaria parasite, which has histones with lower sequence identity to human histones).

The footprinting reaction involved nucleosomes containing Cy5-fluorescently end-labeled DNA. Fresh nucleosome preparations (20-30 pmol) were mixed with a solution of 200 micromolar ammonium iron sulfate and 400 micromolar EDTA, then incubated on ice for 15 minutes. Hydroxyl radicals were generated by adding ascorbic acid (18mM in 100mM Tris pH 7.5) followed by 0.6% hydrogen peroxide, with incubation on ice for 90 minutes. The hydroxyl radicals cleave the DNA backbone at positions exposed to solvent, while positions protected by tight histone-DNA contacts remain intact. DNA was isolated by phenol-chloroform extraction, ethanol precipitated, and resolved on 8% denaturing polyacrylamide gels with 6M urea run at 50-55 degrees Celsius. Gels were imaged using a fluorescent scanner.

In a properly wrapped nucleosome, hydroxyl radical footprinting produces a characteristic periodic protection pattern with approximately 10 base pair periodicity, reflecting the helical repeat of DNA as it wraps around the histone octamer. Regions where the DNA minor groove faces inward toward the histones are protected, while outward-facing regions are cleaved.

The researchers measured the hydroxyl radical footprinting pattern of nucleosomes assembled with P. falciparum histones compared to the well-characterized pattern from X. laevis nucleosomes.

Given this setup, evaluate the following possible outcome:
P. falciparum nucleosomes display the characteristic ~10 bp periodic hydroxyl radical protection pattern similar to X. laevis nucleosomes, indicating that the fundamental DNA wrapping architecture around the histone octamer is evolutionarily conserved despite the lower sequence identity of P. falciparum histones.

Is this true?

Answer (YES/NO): YES